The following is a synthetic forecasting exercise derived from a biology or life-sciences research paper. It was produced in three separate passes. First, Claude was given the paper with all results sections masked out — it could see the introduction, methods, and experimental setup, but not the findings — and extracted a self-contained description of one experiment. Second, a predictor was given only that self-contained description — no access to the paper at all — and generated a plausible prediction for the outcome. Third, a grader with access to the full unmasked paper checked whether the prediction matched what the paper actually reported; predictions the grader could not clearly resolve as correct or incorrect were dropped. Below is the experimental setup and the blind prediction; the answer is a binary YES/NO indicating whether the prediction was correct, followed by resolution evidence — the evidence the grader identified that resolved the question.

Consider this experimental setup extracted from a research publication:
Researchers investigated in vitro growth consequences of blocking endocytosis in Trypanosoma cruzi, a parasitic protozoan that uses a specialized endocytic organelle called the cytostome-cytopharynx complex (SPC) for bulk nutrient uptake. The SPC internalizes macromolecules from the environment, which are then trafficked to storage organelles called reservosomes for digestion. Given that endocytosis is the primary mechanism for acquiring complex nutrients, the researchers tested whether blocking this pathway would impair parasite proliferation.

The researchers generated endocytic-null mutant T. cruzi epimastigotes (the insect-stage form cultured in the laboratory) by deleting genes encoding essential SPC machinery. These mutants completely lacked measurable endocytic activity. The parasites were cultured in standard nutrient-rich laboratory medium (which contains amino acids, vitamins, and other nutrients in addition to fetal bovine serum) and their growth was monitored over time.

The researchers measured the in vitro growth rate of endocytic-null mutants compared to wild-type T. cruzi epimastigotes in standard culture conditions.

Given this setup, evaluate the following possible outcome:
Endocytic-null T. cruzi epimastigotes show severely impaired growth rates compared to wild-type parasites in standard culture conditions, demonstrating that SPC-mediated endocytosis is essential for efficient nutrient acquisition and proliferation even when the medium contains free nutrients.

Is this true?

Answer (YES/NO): NO